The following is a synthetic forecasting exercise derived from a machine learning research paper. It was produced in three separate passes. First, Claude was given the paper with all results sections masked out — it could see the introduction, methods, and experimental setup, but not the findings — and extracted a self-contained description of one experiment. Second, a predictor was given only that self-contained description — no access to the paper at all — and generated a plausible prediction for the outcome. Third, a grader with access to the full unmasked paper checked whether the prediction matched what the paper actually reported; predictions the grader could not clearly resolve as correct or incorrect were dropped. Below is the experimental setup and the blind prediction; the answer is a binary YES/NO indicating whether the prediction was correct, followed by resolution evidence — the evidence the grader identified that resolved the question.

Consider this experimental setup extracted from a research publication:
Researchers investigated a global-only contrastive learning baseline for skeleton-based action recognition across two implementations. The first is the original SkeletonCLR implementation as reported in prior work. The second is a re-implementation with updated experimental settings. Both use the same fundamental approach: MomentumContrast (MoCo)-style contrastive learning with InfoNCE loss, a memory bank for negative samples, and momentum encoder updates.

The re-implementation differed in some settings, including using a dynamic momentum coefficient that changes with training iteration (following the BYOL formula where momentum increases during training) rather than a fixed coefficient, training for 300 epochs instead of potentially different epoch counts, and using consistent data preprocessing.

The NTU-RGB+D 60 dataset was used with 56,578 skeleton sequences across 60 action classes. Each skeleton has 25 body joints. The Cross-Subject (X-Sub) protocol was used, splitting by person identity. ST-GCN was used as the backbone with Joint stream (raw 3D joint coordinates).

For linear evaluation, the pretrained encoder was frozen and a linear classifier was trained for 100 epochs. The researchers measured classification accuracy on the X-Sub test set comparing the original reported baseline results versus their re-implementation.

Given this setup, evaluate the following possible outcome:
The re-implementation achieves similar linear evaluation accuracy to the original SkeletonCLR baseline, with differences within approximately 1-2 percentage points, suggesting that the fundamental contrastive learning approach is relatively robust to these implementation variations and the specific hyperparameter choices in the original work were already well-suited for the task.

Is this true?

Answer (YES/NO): NO